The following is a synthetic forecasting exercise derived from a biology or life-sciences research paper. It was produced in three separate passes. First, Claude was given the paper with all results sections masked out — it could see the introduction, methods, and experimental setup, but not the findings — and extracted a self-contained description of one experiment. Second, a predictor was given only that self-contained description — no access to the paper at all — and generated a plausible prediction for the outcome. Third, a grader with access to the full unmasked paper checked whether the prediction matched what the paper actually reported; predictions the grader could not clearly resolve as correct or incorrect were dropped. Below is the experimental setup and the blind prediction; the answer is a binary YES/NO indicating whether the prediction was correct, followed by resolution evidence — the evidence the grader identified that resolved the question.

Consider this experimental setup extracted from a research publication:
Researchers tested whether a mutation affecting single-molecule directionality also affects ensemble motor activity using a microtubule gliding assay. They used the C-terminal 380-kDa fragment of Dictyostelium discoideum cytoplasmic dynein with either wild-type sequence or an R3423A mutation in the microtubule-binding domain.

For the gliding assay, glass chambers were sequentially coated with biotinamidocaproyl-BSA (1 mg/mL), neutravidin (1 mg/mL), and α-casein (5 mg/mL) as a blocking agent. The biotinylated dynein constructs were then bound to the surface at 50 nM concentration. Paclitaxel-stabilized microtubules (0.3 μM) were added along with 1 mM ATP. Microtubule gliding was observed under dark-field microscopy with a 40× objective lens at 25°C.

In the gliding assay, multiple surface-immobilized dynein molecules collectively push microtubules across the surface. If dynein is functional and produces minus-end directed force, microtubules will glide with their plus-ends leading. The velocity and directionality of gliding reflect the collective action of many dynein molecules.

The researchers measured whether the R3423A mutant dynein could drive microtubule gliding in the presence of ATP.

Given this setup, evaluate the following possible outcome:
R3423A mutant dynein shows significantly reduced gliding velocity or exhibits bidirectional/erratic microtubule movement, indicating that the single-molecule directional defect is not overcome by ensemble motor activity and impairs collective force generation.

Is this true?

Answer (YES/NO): YES